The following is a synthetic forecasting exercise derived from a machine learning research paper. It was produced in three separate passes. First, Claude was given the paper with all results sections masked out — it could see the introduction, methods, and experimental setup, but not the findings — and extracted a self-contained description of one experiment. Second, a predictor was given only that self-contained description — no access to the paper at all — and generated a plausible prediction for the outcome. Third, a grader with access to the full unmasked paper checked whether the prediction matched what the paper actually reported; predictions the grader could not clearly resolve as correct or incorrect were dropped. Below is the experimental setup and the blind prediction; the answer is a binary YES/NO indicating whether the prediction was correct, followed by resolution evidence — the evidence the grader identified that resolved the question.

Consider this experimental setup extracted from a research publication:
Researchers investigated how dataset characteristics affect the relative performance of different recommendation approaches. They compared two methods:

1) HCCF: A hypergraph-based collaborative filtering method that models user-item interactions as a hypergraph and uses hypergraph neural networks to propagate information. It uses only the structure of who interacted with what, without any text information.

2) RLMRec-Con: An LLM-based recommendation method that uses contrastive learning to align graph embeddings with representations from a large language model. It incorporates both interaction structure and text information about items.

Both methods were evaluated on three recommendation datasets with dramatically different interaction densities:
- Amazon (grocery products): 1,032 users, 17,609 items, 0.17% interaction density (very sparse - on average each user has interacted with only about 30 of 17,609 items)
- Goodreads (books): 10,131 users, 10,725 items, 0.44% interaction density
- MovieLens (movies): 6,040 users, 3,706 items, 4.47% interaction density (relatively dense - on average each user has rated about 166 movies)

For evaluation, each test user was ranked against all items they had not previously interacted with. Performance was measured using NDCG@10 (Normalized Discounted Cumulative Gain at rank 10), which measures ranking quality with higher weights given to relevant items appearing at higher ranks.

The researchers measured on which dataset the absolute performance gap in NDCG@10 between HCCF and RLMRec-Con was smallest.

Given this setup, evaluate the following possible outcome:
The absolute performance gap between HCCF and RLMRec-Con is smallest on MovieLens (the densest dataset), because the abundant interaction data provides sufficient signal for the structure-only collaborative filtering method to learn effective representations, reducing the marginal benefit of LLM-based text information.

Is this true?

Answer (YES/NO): YES